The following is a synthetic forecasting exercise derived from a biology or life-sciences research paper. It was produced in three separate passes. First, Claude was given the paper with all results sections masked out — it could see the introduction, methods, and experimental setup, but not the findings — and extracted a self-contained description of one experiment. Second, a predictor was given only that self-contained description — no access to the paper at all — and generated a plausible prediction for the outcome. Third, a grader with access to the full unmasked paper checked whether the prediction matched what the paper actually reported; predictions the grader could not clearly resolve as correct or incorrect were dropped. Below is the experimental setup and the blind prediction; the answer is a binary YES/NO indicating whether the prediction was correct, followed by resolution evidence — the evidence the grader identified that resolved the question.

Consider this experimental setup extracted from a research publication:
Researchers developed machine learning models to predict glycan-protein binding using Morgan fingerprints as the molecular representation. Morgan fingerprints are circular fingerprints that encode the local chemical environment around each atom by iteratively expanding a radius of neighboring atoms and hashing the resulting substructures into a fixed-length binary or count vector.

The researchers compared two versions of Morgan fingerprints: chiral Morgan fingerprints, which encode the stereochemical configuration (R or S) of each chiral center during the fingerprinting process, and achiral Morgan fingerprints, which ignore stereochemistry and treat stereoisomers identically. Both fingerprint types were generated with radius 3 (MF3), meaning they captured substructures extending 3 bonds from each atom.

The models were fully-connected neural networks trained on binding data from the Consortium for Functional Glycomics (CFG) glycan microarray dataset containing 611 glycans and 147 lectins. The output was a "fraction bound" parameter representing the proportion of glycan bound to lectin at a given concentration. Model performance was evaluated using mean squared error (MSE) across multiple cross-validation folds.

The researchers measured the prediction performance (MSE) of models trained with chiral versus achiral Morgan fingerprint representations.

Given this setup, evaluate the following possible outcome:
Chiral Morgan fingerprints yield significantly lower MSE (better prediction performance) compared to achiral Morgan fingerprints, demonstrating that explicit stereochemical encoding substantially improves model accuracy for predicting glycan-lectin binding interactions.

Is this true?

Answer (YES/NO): YES